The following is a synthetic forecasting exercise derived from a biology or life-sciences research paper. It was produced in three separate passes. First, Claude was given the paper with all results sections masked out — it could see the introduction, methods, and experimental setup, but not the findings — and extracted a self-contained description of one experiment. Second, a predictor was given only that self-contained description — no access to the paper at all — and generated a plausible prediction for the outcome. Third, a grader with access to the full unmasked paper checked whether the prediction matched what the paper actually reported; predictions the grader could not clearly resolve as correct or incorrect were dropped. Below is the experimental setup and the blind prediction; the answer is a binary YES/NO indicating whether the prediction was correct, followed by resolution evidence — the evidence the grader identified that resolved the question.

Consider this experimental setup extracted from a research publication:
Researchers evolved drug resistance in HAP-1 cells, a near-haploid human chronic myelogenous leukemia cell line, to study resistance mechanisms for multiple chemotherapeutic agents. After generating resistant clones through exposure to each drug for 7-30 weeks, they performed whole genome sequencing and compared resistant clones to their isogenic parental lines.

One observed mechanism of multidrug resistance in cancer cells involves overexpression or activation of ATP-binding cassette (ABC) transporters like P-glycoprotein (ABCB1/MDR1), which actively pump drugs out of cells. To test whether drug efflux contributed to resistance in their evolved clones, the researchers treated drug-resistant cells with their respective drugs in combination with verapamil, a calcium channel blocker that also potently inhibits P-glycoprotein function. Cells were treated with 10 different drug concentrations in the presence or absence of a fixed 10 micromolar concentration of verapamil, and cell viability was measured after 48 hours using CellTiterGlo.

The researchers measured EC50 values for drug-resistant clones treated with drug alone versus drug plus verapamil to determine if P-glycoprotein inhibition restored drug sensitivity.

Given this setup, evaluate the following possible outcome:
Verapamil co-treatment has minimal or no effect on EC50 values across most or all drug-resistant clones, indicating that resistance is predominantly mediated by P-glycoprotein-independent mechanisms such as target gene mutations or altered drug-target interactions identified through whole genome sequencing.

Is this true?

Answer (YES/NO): NO